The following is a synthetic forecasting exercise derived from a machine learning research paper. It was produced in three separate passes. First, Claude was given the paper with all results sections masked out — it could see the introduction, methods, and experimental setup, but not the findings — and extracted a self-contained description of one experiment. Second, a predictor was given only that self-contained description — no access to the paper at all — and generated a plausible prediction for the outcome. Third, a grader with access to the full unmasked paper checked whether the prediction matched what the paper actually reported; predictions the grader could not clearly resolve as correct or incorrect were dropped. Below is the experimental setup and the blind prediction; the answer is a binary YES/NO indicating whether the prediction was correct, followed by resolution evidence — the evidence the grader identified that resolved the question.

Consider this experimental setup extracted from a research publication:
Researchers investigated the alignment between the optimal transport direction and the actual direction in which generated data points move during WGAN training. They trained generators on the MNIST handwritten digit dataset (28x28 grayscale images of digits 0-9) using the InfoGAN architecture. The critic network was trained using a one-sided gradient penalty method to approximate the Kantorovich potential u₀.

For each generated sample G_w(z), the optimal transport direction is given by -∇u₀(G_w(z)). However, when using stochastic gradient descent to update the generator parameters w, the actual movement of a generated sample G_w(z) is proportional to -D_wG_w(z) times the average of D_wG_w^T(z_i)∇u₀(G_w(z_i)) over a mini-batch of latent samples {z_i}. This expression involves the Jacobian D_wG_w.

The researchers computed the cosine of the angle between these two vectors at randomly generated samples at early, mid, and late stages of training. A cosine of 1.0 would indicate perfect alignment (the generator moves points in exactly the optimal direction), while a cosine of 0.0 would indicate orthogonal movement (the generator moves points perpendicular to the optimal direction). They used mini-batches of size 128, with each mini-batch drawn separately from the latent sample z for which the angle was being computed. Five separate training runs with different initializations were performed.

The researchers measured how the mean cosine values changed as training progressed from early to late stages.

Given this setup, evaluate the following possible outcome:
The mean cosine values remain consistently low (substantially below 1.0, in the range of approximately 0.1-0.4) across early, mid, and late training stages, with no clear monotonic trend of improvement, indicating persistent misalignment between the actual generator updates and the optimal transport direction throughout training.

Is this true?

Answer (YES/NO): NO